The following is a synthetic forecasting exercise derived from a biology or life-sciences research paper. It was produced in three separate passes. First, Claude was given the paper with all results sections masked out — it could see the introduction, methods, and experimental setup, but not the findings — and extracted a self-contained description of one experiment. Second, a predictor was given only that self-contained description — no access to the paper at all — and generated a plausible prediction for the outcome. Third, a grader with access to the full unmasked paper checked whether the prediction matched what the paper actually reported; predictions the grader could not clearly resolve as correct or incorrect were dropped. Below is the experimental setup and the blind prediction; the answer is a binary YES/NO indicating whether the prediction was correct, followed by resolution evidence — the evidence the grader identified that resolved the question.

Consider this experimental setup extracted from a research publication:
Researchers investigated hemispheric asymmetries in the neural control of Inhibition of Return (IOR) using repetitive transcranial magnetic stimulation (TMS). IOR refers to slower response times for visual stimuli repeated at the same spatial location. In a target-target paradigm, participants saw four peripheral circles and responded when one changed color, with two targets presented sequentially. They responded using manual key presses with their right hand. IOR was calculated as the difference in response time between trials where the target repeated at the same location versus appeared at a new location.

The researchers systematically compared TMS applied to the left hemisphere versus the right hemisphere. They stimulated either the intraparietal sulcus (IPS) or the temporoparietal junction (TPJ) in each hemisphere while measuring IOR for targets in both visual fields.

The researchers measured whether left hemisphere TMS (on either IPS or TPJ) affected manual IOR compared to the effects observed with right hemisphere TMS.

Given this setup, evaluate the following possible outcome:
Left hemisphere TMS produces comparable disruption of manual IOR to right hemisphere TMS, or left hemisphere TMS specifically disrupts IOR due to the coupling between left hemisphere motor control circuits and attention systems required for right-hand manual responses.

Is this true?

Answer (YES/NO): NO